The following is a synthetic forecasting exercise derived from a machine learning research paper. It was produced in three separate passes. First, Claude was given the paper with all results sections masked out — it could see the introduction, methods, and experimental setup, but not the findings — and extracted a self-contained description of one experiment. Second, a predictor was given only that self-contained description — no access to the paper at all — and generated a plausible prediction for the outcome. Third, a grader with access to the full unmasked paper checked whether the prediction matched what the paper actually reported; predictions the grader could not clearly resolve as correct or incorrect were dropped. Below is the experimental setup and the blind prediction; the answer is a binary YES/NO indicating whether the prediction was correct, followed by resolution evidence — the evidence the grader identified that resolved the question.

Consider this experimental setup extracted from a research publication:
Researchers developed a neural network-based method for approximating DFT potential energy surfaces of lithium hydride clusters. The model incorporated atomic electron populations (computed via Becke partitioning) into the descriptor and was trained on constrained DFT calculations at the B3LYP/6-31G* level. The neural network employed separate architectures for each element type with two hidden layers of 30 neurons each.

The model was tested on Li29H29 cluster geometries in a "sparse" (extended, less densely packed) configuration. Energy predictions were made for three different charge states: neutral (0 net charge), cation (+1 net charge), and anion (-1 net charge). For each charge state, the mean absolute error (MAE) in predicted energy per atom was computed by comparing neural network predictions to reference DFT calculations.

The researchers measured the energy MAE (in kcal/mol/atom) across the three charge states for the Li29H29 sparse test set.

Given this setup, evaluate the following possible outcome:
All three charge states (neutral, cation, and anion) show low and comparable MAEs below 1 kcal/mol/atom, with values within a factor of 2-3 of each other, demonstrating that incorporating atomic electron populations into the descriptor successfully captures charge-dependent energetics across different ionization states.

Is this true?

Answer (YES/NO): YES